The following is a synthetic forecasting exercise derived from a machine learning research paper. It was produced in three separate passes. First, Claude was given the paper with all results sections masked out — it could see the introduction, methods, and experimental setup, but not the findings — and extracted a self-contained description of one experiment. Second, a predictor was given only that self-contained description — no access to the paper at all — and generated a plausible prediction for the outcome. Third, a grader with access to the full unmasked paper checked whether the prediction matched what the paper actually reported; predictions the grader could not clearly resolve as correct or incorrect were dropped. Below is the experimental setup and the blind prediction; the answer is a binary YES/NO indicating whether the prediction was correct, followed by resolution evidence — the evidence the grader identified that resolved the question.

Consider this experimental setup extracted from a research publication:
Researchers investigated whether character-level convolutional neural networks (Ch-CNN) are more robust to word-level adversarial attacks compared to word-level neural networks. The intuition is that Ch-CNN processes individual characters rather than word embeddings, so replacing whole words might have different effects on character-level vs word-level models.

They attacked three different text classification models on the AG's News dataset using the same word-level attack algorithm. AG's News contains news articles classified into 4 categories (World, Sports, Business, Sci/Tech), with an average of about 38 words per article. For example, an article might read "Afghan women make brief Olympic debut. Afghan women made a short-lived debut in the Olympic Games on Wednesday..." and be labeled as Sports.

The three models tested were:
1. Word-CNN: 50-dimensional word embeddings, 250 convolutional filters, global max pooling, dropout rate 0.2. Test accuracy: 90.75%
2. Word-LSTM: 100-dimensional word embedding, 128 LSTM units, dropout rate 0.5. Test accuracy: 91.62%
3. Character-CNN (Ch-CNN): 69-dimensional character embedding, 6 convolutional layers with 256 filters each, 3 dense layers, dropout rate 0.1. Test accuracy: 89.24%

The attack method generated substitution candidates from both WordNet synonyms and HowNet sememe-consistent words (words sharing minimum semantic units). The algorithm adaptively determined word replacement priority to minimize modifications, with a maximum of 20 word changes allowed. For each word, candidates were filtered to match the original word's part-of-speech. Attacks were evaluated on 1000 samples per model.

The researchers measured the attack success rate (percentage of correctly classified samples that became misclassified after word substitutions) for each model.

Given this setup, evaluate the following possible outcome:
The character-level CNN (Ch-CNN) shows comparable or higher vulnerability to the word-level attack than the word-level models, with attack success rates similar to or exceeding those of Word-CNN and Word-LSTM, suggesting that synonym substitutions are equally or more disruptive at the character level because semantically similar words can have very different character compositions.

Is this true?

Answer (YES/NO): YES